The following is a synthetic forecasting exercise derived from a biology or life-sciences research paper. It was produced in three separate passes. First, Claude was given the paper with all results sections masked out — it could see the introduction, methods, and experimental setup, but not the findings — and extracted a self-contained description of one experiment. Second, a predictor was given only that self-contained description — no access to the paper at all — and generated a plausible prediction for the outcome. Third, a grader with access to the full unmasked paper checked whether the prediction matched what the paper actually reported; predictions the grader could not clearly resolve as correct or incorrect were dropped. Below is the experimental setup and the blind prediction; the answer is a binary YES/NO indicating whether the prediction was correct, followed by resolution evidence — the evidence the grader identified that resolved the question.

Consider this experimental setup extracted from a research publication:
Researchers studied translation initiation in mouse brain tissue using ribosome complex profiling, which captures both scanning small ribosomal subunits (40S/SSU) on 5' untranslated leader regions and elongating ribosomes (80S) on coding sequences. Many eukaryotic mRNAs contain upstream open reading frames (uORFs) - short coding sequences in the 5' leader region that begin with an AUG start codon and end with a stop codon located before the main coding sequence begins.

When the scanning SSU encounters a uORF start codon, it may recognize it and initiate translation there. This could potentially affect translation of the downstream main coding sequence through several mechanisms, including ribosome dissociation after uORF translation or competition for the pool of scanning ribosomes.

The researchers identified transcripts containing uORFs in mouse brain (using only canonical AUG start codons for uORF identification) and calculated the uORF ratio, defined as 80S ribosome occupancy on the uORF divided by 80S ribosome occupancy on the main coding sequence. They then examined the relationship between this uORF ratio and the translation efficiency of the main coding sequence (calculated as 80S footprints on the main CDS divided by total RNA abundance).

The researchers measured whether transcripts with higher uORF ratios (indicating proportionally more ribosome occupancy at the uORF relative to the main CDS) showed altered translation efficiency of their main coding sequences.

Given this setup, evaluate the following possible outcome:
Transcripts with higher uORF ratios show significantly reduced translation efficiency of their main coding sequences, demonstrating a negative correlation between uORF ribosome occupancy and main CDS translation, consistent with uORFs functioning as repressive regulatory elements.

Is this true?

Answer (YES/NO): YES